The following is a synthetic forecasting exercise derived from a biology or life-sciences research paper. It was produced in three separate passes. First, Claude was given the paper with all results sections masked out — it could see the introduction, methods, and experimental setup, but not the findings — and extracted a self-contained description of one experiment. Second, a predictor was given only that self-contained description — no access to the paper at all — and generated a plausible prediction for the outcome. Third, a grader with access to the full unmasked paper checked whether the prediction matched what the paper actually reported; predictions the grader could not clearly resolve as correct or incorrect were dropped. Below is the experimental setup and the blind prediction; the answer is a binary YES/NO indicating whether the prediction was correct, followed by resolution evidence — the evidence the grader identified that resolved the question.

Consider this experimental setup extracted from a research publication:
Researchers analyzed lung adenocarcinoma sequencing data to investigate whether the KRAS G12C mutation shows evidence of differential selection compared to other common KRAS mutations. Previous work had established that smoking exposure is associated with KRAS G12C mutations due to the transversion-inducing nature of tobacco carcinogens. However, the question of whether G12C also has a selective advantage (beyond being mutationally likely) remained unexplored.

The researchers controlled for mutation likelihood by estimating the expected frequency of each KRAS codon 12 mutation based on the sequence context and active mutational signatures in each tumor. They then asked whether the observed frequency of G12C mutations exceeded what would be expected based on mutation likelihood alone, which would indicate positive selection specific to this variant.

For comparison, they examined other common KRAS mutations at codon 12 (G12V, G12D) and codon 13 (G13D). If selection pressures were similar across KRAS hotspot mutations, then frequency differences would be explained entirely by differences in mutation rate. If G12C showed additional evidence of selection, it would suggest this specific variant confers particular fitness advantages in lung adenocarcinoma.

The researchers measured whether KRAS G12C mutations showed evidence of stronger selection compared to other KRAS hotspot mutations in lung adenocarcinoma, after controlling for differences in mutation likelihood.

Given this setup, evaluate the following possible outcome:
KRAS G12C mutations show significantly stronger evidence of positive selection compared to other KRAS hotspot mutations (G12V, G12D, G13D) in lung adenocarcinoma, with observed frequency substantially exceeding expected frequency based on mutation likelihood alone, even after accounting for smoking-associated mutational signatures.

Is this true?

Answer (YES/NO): NO